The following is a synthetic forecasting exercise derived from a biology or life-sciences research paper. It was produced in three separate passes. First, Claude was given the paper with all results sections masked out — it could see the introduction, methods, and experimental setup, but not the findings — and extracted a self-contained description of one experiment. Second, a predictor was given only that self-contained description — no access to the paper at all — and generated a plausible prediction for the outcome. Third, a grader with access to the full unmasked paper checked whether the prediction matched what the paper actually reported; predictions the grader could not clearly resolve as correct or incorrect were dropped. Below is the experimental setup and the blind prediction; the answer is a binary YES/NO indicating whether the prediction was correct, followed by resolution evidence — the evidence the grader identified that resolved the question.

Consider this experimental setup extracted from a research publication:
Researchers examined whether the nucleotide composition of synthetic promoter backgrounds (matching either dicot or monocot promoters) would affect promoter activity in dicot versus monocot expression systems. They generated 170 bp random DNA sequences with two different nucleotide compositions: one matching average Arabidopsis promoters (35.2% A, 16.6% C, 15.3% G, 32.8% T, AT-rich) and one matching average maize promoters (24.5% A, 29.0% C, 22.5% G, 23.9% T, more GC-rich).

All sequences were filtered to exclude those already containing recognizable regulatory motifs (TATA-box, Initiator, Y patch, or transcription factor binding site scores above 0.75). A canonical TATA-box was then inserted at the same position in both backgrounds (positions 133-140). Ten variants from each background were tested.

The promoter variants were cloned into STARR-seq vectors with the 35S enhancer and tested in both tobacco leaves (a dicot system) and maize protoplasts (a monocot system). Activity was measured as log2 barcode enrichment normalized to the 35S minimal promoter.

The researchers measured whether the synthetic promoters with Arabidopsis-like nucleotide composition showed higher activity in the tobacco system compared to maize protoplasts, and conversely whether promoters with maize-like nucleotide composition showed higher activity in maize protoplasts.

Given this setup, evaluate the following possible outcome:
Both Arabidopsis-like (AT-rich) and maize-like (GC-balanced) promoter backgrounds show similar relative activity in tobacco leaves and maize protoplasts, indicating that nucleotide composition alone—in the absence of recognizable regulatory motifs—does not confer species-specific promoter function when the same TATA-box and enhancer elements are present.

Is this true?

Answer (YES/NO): NO